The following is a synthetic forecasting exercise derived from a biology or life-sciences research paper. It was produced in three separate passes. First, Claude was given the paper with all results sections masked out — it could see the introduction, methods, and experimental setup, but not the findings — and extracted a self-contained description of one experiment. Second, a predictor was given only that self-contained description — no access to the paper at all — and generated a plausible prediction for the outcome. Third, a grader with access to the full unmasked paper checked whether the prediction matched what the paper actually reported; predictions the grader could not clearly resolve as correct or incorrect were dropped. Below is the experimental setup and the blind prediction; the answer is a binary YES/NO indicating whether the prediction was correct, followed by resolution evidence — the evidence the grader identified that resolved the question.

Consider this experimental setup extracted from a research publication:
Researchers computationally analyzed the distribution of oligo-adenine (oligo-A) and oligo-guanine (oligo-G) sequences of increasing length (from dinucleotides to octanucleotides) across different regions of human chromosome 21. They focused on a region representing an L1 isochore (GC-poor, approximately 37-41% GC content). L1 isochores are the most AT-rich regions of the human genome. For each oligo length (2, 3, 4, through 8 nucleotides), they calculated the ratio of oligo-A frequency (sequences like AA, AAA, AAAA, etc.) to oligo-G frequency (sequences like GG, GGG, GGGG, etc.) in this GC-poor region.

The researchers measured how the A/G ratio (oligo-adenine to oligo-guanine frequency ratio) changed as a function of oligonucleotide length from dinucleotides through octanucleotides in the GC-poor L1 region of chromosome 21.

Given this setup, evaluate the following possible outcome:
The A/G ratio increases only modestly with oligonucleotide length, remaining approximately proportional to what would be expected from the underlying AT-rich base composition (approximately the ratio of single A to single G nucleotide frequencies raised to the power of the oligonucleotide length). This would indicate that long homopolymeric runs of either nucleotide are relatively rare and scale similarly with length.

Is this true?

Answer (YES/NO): NO